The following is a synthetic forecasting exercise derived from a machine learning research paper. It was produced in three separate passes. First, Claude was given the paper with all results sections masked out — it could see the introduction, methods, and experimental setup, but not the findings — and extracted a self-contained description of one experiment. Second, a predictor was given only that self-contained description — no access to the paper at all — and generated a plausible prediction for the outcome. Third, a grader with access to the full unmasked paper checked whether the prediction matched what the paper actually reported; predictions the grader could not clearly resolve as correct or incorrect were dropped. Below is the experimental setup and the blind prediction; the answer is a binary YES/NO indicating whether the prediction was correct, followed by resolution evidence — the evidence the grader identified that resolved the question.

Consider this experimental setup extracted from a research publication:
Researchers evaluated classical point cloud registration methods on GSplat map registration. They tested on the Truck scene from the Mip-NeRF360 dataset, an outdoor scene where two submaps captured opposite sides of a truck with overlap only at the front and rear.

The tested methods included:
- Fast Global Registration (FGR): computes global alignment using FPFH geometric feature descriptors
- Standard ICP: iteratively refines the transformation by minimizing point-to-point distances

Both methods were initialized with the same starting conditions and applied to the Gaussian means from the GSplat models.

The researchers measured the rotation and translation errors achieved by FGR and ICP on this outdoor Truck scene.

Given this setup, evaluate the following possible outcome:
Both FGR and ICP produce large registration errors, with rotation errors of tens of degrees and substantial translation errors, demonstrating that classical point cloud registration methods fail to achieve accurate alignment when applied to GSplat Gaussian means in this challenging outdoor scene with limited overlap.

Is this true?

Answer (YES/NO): NO